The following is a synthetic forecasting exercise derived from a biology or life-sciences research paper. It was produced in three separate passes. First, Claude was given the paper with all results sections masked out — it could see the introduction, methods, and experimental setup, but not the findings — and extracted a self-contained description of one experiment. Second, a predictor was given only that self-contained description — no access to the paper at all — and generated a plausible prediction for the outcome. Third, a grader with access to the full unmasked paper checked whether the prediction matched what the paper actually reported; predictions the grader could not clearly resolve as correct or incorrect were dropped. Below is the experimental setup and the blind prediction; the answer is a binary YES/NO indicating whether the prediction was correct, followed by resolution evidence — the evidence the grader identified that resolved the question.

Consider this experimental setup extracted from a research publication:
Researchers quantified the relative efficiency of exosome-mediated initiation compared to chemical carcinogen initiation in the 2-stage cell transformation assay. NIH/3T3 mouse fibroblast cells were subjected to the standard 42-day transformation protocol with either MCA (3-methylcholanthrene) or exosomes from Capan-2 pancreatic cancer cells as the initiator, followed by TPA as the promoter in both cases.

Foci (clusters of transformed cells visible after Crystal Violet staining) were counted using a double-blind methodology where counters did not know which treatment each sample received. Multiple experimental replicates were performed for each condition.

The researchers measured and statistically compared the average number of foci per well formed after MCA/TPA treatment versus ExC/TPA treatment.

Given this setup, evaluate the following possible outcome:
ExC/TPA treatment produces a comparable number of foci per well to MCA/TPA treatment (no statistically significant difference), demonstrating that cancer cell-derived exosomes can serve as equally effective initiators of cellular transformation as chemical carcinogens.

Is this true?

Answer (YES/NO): YES